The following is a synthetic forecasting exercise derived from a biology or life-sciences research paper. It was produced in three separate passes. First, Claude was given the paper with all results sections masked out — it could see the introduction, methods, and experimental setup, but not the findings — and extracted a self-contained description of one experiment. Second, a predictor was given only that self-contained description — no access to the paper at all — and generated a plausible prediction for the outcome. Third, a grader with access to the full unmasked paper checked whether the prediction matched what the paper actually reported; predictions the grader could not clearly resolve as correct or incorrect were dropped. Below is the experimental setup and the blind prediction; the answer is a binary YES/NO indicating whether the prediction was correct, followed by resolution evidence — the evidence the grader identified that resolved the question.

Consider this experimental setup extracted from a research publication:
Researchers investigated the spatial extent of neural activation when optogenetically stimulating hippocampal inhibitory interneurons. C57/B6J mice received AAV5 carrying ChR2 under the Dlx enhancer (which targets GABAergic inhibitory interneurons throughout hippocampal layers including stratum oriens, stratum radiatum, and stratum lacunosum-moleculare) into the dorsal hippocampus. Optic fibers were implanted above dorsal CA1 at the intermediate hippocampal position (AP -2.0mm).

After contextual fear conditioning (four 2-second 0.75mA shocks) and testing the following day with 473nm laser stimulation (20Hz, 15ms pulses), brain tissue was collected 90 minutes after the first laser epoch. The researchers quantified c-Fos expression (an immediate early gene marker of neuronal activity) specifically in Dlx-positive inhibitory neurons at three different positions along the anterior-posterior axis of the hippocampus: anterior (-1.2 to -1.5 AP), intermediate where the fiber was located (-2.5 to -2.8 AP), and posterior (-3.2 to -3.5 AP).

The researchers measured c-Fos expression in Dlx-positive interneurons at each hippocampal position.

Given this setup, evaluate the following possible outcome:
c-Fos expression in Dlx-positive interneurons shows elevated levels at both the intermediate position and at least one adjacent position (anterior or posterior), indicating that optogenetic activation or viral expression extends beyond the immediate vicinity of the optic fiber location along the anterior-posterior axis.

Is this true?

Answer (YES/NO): YES